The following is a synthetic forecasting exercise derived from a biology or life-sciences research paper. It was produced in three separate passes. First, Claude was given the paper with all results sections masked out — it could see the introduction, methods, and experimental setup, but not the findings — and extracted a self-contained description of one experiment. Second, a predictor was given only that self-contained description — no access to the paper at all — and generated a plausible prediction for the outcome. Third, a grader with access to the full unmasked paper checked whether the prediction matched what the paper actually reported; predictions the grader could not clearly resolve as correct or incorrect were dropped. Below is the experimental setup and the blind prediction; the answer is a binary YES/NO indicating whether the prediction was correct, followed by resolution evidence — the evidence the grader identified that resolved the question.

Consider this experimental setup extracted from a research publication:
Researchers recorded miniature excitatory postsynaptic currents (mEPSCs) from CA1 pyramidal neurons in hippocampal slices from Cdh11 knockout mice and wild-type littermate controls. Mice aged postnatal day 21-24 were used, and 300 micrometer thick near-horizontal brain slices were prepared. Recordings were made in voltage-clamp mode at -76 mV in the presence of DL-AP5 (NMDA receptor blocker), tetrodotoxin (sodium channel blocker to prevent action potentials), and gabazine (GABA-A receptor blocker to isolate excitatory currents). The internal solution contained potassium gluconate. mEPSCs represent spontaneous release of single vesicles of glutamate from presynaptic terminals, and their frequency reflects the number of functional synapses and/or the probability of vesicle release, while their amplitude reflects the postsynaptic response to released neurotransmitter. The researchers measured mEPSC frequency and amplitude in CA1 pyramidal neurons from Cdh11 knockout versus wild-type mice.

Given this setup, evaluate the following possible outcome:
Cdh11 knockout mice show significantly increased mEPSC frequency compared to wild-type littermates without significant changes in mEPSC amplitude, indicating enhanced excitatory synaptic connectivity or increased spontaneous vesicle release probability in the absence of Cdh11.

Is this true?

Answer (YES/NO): NO